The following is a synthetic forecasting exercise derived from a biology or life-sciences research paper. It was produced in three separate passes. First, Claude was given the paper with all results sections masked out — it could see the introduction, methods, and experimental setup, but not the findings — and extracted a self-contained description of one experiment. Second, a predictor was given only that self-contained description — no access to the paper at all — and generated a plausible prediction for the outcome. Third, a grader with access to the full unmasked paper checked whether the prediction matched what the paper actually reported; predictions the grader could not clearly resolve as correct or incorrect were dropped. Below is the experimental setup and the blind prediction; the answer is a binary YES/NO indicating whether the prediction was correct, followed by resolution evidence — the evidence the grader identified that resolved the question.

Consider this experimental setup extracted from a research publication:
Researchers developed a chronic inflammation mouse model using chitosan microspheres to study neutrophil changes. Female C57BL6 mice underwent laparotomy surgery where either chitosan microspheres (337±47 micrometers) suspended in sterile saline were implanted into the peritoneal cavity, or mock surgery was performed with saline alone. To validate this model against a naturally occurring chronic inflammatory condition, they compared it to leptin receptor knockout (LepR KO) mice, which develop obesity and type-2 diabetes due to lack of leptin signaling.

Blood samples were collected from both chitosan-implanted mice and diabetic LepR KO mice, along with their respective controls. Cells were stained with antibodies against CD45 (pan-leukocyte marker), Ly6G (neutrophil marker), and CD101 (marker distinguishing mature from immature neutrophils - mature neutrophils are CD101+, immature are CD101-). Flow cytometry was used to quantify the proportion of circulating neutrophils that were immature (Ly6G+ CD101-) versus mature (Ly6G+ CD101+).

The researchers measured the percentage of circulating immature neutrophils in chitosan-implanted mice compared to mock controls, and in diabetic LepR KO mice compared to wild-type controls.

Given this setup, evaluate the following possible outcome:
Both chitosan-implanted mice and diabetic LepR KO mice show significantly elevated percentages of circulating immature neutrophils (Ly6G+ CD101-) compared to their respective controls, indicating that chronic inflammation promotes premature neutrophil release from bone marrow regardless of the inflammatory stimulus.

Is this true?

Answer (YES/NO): YES